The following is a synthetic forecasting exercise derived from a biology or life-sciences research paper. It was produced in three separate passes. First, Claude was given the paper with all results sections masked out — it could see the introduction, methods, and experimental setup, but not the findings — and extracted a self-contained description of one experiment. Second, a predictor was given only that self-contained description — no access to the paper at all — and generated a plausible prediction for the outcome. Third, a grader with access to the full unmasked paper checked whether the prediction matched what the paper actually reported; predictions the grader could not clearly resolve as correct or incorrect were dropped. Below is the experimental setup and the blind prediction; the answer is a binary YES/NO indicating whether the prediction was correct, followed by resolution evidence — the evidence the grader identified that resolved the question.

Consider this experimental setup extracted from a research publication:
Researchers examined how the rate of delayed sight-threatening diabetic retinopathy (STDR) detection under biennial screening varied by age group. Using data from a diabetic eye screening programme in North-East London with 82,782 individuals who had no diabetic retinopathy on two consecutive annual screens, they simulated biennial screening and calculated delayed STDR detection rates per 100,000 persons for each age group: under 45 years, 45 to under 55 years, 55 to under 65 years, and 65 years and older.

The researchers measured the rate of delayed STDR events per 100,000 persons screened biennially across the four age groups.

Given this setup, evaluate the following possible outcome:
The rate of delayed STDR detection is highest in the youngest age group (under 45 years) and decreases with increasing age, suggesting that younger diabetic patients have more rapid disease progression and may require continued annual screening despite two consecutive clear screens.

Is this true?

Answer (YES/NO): NO